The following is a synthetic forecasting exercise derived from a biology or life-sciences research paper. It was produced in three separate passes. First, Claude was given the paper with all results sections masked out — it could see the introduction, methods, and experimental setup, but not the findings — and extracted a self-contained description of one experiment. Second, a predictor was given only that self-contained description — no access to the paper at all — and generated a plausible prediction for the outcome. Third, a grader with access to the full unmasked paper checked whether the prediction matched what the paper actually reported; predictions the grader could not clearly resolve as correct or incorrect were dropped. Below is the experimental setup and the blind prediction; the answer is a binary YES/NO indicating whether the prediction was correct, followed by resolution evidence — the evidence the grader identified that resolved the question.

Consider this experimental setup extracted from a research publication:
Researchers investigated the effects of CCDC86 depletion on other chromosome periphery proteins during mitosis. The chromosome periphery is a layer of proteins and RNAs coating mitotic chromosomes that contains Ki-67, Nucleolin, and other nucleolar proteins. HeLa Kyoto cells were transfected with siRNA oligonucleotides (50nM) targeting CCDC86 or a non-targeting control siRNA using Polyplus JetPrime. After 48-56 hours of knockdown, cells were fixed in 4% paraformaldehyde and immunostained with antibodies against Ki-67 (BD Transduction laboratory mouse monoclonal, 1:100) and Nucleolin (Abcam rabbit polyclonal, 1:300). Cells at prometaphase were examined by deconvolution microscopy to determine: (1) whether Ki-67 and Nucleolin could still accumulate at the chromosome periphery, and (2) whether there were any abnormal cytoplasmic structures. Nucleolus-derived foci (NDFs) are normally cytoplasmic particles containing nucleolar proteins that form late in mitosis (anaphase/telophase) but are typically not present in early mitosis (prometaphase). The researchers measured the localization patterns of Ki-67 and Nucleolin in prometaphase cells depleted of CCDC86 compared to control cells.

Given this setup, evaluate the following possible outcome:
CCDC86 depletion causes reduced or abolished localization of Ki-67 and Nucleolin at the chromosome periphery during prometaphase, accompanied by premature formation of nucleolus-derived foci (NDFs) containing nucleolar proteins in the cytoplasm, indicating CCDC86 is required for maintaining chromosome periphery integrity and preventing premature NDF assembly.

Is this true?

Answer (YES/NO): NO